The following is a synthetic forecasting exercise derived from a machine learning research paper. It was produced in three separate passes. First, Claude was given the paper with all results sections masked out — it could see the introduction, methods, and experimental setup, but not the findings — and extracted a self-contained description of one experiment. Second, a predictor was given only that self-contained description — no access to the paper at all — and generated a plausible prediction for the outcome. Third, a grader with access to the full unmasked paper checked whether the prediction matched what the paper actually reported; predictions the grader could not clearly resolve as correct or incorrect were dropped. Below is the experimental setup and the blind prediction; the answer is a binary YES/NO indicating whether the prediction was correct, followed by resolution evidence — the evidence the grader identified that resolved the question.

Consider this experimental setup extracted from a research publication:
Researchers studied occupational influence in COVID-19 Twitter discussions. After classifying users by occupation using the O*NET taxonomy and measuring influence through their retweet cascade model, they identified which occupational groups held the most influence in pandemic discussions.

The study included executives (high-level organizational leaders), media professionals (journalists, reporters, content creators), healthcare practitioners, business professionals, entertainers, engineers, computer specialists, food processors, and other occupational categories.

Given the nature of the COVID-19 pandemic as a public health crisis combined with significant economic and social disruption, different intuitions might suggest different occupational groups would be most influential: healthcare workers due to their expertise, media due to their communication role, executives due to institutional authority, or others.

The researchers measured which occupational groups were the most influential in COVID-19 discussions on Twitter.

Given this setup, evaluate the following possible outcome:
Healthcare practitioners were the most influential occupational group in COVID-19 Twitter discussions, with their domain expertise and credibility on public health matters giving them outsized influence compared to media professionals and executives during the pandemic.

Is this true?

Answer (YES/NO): NO